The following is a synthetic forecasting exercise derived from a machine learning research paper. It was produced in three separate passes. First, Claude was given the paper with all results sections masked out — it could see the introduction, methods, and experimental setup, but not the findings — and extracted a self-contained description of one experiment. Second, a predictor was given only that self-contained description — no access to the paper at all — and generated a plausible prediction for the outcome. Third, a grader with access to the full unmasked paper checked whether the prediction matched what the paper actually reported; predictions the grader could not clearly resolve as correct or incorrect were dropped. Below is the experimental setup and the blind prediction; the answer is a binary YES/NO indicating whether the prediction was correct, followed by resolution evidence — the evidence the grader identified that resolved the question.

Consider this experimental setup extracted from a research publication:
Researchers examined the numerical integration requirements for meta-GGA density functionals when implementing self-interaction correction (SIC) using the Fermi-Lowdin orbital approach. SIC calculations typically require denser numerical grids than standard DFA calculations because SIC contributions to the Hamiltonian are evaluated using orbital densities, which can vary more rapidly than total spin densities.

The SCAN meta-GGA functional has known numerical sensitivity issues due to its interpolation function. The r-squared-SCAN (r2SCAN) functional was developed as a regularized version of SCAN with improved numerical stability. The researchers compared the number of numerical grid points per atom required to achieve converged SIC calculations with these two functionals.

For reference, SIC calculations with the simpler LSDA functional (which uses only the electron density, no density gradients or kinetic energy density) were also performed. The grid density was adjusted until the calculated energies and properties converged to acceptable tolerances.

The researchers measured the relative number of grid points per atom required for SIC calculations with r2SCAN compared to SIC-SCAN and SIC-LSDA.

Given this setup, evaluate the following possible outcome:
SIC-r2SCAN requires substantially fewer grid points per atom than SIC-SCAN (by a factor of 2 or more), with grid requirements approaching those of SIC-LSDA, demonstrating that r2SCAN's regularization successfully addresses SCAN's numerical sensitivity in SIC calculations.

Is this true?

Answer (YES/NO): YES